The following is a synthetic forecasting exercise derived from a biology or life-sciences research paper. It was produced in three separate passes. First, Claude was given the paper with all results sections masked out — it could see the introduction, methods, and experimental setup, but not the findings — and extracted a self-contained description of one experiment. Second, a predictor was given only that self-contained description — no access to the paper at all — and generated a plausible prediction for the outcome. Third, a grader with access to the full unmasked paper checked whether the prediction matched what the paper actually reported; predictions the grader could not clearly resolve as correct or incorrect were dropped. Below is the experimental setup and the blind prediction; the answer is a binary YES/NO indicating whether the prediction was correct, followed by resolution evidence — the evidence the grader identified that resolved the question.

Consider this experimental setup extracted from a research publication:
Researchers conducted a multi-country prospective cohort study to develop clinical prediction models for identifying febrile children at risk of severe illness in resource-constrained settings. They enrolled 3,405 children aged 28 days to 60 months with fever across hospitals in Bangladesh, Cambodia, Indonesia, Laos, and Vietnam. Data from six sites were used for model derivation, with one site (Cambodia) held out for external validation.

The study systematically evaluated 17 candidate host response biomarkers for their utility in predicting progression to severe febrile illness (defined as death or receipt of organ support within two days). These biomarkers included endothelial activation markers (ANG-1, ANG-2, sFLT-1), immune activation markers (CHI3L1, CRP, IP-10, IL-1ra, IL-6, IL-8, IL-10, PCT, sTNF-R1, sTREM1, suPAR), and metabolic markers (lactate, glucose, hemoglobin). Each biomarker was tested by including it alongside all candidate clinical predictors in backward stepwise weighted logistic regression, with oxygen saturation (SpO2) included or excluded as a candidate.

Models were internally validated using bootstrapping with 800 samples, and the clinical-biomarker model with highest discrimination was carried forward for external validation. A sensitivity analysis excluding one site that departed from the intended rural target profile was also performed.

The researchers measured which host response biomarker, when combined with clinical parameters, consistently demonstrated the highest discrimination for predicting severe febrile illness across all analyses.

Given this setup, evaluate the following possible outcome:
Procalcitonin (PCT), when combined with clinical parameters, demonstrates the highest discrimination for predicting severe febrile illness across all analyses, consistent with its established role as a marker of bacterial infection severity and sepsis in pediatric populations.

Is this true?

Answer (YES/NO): NO